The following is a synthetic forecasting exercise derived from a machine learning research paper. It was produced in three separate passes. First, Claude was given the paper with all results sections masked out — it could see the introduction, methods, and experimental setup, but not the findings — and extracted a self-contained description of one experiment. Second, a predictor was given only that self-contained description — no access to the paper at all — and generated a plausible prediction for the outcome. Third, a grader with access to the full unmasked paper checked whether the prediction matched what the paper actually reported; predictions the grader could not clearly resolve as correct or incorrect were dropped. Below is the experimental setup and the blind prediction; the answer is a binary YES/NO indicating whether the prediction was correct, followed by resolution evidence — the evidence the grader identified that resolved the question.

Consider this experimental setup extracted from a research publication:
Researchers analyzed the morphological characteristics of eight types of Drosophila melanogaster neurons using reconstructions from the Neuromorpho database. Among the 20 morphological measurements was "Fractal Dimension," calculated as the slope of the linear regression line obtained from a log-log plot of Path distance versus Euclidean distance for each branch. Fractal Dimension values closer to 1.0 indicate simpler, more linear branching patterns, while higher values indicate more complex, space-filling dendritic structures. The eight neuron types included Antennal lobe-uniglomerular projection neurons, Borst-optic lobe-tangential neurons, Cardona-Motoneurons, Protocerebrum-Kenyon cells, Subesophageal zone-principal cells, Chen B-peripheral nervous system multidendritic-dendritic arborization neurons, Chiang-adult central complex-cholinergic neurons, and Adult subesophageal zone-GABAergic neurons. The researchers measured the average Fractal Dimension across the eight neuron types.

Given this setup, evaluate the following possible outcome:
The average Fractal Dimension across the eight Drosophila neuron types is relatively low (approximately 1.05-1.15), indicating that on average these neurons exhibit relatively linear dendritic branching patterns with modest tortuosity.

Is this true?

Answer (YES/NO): YES